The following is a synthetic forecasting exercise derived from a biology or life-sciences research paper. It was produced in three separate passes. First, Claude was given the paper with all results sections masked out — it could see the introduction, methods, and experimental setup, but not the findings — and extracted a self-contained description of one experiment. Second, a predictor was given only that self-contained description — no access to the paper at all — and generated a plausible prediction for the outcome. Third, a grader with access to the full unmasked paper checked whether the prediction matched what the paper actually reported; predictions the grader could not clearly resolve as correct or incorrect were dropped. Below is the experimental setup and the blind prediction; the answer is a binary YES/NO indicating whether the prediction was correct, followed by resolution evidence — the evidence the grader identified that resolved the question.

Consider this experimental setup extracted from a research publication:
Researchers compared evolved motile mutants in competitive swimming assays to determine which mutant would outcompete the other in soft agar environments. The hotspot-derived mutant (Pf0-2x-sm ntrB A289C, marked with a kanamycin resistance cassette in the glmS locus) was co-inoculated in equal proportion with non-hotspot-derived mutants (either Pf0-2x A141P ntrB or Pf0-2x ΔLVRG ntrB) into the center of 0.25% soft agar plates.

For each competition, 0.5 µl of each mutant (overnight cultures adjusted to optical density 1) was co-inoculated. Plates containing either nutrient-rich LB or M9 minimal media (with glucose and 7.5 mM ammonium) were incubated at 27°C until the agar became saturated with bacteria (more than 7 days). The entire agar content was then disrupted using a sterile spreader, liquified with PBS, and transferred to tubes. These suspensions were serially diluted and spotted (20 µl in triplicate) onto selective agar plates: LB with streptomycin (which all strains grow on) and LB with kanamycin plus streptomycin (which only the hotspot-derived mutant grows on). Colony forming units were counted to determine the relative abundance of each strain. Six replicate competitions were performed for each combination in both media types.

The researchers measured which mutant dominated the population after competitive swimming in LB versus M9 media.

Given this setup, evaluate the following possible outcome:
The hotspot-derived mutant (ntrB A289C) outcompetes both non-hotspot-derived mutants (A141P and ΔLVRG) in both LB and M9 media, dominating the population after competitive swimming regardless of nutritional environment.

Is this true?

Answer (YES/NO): NO